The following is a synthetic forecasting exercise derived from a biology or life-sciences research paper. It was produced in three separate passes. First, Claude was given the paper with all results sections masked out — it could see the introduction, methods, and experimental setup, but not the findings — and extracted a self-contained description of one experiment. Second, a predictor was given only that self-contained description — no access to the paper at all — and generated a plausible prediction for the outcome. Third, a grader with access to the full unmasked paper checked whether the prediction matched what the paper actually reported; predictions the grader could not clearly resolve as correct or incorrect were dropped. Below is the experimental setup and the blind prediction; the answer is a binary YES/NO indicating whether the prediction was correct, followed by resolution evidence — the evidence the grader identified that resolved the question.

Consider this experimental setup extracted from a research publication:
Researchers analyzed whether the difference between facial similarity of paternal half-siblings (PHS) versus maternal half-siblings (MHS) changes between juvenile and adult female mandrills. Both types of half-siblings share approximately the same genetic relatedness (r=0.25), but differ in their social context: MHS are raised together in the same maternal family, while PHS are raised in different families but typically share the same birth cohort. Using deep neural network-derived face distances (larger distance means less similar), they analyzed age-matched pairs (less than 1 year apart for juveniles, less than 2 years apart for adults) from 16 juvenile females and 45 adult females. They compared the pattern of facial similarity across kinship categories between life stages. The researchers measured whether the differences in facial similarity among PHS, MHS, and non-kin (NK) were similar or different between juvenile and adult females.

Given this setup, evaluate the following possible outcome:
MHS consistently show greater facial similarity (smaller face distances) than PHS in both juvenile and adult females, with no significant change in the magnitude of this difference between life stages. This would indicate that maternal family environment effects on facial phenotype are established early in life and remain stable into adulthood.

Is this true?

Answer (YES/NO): NO